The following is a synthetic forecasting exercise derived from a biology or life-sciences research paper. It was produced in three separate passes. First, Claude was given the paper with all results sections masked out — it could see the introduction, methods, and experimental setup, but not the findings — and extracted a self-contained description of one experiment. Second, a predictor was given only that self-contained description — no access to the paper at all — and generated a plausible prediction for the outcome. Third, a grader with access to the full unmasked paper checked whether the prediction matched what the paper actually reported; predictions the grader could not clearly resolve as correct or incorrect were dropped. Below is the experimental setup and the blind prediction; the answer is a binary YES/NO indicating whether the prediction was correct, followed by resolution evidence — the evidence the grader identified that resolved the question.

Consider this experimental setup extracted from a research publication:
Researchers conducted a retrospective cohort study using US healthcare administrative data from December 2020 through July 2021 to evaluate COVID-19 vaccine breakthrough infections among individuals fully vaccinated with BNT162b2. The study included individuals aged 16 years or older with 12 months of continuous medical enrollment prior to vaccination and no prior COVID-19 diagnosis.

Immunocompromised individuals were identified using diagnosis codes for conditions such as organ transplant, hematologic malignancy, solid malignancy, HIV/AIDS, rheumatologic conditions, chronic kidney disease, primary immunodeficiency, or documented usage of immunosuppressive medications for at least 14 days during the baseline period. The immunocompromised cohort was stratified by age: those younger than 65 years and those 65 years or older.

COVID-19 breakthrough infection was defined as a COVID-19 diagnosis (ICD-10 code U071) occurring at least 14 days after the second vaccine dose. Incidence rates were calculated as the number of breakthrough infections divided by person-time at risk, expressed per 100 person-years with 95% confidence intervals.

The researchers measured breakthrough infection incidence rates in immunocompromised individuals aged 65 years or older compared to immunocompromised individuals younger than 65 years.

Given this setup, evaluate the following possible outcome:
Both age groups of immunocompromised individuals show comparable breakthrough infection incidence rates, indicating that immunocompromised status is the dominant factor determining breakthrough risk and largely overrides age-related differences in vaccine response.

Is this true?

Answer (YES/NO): NO